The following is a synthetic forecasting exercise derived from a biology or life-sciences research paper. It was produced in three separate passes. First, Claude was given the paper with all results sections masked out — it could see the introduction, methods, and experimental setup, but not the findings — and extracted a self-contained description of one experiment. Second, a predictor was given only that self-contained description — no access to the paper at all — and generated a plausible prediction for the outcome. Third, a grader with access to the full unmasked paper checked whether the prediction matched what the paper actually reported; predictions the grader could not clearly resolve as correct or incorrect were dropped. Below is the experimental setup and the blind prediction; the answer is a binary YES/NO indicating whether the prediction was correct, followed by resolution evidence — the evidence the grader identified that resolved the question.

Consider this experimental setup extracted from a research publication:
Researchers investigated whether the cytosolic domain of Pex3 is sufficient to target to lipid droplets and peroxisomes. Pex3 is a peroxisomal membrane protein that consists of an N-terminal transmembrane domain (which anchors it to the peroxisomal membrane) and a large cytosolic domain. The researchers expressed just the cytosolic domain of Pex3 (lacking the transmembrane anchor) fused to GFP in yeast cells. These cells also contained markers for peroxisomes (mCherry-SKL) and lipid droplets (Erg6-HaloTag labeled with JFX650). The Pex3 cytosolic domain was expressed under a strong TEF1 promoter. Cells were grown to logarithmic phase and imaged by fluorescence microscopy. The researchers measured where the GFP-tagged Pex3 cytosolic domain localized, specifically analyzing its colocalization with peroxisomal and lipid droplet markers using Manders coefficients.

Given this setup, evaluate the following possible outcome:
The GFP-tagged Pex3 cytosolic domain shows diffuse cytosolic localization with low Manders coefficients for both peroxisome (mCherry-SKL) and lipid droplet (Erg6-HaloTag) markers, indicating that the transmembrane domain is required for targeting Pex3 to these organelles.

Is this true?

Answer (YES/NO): NO